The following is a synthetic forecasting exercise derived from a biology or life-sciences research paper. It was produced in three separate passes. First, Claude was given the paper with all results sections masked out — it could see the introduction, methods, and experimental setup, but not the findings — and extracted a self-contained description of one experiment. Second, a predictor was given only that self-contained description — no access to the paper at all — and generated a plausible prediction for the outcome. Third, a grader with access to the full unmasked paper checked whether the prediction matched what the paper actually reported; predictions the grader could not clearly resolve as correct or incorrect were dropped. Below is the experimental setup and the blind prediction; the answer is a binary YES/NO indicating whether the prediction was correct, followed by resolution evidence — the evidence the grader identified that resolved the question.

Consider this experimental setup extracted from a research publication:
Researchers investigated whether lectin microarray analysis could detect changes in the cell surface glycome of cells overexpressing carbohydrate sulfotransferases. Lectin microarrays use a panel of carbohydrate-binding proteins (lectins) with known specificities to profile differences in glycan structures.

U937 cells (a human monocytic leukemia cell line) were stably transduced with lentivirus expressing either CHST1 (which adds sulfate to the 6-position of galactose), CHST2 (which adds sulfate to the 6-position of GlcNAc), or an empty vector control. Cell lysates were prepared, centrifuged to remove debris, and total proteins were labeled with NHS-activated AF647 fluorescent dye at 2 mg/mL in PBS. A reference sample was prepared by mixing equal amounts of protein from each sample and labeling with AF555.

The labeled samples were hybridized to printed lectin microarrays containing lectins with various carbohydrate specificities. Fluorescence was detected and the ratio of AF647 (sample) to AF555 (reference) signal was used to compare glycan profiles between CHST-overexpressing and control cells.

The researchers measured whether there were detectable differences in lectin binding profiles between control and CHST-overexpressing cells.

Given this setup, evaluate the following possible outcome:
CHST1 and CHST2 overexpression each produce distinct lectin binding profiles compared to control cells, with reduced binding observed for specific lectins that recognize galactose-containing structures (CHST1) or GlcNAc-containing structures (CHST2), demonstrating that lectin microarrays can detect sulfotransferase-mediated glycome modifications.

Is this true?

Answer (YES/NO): NO